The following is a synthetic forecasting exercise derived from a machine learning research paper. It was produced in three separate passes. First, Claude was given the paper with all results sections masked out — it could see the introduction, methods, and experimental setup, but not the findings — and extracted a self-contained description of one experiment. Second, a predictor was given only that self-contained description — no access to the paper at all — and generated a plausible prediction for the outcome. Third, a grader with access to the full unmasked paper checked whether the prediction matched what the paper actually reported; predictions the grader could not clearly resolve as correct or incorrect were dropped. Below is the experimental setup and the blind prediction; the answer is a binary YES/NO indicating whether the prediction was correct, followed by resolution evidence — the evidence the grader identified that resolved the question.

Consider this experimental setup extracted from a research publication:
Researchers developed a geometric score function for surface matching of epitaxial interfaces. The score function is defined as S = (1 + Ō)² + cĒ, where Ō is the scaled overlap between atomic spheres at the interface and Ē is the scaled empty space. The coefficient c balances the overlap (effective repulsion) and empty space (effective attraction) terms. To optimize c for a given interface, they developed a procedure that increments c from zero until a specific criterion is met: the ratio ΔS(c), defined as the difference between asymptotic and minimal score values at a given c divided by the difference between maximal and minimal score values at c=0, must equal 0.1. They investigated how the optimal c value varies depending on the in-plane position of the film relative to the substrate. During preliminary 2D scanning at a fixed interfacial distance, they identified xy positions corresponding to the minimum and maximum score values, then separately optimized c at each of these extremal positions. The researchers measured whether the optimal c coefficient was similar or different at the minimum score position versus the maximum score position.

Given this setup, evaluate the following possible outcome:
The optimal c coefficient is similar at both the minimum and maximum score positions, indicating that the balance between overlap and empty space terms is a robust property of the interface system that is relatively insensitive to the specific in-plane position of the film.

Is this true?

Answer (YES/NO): NO